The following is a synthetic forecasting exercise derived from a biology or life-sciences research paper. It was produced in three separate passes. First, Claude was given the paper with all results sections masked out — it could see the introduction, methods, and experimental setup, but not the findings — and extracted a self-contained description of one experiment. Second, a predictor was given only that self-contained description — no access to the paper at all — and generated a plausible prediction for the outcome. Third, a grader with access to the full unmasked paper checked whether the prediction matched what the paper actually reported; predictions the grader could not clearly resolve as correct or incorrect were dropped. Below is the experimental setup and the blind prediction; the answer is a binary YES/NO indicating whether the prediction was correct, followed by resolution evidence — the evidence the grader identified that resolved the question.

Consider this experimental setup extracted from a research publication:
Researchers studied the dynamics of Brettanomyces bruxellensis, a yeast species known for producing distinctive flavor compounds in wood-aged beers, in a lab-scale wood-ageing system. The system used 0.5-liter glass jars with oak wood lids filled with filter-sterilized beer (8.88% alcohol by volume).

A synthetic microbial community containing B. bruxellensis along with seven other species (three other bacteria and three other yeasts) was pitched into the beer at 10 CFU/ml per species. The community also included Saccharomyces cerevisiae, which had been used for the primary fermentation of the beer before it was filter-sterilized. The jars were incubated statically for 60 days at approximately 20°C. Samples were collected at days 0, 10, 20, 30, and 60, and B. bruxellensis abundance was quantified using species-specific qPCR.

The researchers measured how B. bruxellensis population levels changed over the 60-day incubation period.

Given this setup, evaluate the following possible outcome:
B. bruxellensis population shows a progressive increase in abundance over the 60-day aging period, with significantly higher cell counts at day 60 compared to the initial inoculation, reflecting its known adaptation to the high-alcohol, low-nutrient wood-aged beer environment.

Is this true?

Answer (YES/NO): YES